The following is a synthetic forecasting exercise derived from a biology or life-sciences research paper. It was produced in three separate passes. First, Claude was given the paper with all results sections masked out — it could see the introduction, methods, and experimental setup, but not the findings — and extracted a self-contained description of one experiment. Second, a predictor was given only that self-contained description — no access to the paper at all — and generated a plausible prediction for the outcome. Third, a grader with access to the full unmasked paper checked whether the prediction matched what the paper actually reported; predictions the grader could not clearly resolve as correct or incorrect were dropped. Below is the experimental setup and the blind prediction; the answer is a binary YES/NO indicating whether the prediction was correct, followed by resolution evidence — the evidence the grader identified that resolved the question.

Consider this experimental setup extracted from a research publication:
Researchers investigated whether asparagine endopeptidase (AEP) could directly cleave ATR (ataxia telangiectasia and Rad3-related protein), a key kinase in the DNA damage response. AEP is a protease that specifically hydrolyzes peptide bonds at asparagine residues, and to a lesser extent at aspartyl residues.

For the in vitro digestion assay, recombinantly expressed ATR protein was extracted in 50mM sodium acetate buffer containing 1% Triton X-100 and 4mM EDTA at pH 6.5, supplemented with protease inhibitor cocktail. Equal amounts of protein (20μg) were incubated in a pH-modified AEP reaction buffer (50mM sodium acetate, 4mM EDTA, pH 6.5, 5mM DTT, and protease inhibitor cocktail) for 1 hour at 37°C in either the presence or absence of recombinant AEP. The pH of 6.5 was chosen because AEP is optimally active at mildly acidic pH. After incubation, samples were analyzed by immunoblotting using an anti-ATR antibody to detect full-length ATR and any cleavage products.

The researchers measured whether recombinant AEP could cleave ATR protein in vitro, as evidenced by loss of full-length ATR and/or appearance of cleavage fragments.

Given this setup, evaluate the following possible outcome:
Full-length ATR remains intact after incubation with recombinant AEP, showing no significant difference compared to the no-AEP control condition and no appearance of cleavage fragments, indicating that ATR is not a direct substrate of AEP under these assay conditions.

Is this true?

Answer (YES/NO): NO